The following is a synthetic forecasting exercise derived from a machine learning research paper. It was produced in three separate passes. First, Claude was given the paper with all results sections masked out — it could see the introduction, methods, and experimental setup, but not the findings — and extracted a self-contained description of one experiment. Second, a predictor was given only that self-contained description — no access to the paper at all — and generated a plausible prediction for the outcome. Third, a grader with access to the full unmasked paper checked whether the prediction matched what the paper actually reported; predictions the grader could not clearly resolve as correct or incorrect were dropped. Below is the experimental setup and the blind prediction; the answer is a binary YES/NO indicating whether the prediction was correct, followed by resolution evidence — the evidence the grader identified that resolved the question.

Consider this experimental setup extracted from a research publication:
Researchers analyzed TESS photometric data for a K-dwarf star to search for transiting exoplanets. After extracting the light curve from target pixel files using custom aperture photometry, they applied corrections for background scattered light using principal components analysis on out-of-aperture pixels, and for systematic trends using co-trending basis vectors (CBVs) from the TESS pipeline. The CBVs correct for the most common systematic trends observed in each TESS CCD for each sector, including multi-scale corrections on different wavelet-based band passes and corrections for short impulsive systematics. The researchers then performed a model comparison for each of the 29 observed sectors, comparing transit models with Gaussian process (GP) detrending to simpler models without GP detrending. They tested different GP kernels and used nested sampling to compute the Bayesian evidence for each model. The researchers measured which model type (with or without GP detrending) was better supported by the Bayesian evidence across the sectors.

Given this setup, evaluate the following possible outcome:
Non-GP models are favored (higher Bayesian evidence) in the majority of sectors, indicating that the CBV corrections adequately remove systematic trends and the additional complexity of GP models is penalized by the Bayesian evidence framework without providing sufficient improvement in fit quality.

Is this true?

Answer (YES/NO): YES